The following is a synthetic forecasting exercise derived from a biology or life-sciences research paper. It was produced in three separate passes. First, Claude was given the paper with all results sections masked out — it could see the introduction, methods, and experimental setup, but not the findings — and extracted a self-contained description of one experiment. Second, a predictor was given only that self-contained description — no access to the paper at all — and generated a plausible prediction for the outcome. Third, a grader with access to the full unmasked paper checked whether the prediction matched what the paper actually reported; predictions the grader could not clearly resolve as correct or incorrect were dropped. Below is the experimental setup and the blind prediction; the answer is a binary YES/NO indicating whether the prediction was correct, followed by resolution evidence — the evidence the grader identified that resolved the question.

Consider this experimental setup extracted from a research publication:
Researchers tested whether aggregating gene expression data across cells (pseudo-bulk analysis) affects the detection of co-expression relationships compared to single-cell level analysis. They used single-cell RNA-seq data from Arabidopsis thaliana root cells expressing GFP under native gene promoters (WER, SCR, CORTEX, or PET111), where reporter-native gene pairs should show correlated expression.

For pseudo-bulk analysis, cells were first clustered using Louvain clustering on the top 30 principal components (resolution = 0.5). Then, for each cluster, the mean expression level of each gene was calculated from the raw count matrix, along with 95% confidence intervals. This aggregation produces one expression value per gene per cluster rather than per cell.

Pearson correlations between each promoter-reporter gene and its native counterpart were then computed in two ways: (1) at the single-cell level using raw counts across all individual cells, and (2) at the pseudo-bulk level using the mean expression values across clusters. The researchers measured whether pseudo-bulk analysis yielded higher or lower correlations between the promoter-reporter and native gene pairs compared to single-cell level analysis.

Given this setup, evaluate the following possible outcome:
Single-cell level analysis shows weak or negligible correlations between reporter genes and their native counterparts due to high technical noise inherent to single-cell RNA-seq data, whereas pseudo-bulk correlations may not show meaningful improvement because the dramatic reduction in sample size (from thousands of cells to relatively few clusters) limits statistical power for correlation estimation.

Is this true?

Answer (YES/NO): NO